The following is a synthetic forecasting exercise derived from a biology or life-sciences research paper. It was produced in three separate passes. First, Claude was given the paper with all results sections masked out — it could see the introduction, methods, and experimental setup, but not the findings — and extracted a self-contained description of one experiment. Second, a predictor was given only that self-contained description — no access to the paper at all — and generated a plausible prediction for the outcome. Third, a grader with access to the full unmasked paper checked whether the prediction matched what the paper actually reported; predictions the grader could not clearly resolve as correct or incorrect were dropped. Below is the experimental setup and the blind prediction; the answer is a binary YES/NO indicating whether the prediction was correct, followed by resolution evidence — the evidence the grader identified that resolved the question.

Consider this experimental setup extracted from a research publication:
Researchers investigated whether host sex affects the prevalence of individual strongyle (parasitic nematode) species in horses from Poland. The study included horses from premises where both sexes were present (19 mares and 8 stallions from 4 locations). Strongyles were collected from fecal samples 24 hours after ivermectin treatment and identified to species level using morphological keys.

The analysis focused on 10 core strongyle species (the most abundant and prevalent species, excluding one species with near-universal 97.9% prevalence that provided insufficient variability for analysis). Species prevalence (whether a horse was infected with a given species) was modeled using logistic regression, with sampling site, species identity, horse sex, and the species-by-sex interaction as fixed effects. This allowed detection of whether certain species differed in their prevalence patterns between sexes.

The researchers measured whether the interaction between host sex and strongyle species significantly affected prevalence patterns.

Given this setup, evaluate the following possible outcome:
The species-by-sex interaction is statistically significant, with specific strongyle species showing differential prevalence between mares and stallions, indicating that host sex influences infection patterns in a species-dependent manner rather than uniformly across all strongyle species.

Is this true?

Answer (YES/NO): NO